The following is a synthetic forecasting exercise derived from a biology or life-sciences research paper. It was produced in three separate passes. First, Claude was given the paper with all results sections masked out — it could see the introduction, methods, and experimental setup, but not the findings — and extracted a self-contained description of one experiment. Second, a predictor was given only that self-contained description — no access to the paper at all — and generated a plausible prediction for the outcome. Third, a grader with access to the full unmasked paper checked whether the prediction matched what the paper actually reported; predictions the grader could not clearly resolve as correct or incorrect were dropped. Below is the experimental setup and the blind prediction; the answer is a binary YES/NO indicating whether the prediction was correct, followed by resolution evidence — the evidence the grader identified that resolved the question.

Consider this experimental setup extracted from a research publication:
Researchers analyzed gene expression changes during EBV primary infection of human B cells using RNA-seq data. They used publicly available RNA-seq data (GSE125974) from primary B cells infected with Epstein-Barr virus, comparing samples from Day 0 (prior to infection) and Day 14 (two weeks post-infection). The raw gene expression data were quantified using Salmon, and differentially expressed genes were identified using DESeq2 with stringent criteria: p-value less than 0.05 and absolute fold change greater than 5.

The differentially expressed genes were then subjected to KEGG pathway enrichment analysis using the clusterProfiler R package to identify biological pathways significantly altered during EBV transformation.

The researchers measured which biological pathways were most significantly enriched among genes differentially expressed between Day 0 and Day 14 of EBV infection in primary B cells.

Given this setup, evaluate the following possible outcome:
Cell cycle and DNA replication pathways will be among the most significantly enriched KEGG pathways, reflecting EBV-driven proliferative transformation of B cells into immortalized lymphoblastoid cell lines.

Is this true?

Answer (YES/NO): NO